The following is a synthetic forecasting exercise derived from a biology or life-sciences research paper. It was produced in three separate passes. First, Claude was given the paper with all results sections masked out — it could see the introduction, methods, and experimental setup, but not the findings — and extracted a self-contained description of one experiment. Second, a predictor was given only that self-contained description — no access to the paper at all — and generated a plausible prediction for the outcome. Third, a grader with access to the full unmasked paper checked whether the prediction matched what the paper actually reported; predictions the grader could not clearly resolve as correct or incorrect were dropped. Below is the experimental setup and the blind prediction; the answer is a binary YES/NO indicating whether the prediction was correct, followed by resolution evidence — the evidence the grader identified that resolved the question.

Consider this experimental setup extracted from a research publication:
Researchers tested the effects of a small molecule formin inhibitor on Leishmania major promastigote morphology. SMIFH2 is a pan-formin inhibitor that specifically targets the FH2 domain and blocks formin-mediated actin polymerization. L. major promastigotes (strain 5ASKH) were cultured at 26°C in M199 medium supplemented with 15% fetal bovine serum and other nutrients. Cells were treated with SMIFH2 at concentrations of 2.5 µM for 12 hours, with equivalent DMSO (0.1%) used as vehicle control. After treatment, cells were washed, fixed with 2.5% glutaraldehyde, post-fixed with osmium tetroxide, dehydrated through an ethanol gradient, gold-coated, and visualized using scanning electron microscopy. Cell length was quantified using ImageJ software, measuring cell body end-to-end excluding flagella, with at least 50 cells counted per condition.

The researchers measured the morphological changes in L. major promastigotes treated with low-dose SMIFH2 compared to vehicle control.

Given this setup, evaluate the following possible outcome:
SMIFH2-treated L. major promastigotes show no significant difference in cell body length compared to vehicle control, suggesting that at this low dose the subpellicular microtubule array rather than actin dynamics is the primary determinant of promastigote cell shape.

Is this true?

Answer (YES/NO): NO